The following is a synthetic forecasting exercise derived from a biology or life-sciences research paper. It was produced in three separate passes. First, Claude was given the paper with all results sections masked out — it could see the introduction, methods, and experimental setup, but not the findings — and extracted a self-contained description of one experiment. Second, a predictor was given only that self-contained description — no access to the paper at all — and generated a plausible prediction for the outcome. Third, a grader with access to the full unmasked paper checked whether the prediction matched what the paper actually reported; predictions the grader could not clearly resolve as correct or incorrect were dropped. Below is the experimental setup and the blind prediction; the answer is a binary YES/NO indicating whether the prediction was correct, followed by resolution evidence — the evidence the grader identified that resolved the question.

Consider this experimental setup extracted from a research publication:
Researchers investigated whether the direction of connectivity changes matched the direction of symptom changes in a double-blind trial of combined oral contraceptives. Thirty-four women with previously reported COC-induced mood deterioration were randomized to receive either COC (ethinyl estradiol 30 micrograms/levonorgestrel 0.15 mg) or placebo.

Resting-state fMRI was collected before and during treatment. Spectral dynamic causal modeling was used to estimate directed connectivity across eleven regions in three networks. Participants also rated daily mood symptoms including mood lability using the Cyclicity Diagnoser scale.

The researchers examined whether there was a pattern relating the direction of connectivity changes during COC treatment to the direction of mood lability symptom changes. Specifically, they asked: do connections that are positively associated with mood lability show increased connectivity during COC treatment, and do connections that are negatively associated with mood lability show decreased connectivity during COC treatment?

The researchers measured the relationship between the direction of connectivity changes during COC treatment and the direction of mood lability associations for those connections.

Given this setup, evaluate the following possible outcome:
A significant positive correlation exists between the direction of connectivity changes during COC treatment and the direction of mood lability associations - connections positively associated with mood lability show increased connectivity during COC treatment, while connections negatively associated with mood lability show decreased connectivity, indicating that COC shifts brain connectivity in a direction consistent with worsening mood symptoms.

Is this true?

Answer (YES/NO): YES